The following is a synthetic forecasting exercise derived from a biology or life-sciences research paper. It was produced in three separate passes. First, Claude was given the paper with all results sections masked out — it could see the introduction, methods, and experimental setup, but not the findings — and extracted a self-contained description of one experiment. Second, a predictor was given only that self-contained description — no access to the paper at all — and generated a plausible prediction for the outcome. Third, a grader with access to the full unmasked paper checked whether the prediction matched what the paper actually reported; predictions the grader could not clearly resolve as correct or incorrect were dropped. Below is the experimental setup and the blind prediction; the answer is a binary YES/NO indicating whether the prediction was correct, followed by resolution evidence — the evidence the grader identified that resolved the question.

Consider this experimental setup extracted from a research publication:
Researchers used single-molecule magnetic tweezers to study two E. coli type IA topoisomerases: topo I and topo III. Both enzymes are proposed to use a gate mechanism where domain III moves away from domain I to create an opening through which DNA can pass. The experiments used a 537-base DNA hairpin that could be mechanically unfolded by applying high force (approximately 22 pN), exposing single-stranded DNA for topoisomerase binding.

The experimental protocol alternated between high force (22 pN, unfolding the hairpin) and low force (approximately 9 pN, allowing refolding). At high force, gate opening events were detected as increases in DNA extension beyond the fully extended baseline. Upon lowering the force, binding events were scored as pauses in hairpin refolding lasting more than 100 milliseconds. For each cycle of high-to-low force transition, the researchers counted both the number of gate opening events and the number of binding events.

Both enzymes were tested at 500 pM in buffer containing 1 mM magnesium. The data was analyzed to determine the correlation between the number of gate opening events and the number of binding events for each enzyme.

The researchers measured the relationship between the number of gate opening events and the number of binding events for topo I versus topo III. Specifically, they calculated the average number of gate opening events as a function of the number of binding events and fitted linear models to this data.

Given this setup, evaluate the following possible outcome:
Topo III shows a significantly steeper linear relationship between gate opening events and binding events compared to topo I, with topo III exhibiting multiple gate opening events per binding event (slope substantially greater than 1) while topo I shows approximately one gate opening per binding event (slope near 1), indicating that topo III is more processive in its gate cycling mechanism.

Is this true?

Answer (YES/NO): NO